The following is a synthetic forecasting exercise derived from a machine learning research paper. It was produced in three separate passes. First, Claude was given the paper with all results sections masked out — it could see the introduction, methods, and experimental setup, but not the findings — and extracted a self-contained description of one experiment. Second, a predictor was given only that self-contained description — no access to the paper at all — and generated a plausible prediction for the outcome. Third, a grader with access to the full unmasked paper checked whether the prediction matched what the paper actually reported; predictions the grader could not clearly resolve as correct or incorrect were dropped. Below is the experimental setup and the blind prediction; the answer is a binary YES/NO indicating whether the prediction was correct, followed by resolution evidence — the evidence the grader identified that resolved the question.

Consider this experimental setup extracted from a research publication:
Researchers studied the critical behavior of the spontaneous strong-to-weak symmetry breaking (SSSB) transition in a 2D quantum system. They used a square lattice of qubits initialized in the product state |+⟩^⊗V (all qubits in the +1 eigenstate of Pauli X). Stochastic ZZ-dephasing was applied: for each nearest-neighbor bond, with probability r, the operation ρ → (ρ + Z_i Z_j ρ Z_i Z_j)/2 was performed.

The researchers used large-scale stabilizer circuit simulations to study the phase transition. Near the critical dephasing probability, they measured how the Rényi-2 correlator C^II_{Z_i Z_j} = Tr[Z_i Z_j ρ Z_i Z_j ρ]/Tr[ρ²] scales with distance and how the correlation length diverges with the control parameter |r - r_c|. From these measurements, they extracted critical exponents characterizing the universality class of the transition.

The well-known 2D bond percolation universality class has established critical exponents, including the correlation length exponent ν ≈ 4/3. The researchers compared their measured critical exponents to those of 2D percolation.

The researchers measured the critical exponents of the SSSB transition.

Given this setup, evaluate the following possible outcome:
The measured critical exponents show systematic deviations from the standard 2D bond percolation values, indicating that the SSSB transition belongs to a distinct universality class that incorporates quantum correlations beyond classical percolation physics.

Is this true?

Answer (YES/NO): NO